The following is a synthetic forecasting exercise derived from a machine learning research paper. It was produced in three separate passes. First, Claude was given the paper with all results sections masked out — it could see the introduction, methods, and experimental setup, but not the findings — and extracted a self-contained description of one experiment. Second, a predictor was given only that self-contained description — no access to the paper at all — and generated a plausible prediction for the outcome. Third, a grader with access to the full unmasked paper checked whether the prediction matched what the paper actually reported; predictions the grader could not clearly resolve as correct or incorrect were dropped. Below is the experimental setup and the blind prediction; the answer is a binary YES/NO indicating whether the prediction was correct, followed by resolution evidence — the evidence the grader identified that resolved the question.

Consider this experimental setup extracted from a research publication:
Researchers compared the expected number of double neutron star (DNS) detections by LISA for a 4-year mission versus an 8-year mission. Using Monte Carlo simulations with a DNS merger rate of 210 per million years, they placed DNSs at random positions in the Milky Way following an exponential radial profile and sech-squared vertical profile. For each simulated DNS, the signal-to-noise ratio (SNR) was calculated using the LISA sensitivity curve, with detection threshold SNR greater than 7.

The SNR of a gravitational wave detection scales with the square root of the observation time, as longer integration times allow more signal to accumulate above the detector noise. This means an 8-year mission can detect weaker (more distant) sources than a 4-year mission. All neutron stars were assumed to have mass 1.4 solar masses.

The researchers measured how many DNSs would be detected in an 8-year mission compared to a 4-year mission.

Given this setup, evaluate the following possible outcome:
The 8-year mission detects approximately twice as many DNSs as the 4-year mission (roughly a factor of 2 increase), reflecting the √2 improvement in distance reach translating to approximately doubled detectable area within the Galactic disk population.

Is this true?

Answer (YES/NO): NO